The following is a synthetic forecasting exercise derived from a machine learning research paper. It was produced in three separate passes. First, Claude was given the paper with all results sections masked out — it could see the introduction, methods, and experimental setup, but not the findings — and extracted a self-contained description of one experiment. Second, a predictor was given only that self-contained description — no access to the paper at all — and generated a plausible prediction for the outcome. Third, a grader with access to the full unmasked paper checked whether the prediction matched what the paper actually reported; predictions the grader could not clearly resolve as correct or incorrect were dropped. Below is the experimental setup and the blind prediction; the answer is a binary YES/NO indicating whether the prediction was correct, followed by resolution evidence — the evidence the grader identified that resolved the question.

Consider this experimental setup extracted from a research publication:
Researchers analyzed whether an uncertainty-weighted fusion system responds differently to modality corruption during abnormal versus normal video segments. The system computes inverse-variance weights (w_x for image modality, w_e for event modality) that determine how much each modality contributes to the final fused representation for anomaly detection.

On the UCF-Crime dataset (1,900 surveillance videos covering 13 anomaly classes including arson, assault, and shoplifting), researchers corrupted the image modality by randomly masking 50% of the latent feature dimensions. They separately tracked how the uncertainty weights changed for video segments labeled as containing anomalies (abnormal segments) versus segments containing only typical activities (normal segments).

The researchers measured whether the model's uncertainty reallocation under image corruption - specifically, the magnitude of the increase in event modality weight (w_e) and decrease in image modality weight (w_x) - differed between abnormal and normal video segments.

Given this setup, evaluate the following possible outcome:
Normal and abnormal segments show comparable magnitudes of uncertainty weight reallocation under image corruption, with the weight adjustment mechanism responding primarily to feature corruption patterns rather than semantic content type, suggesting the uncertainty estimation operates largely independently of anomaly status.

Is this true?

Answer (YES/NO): NO